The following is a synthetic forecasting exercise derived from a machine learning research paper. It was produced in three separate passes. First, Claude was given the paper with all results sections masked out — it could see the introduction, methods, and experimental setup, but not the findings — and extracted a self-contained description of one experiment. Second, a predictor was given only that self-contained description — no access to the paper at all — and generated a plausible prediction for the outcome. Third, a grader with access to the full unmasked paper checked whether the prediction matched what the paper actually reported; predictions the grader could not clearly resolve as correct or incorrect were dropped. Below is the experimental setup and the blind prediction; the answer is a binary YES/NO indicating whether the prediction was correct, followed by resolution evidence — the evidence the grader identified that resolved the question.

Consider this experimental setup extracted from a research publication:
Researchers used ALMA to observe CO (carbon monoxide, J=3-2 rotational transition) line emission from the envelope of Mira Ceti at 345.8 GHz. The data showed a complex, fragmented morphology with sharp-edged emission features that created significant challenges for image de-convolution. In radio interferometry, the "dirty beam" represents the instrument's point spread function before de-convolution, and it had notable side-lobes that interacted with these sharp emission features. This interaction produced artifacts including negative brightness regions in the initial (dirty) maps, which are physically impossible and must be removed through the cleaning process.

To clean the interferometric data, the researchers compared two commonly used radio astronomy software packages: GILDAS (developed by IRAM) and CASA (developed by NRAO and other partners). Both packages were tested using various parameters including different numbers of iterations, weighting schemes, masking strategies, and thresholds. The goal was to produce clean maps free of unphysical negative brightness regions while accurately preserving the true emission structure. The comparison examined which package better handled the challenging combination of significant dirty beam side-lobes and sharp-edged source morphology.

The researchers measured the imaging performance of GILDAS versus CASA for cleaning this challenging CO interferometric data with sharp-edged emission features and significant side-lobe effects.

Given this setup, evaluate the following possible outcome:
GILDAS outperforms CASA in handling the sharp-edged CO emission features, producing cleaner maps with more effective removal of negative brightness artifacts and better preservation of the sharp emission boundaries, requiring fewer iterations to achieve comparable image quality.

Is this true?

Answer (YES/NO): NO